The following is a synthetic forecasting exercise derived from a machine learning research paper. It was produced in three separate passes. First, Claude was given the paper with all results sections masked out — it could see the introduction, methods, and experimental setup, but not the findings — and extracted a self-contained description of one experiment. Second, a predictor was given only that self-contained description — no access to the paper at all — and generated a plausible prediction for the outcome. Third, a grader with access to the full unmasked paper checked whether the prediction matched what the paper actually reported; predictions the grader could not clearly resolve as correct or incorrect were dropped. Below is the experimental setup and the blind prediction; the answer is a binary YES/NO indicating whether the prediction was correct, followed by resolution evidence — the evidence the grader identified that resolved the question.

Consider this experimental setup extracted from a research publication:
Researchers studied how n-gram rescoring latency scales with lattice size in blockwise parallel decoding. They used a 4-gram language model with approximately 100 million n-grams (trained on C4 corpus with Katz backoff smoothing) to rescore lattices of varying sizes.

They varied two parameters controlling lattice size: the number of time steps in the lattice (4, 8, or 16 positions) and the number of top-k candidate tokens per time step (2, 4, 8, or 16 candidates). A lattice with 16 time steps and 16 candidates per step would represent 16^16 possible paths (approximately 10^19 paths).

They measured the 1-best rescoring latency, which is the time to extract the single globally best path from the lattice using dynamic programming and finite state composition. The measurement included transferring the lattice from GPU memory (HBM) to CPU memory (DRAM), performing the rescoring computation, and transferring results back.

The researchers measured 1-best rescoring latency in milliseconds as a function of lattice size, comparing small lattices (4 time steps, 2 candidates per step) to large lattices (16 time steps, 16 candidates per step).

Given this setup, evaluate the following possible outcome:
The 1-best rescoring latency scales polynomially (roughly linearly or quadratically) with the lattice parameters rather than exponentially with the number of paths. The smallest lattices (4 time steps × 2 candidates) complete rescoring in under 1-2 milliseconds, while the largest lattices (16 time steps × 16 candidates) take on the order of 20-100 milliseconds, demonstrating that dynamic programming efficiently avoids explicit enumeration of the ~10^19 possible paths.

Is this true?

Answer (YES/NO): NO